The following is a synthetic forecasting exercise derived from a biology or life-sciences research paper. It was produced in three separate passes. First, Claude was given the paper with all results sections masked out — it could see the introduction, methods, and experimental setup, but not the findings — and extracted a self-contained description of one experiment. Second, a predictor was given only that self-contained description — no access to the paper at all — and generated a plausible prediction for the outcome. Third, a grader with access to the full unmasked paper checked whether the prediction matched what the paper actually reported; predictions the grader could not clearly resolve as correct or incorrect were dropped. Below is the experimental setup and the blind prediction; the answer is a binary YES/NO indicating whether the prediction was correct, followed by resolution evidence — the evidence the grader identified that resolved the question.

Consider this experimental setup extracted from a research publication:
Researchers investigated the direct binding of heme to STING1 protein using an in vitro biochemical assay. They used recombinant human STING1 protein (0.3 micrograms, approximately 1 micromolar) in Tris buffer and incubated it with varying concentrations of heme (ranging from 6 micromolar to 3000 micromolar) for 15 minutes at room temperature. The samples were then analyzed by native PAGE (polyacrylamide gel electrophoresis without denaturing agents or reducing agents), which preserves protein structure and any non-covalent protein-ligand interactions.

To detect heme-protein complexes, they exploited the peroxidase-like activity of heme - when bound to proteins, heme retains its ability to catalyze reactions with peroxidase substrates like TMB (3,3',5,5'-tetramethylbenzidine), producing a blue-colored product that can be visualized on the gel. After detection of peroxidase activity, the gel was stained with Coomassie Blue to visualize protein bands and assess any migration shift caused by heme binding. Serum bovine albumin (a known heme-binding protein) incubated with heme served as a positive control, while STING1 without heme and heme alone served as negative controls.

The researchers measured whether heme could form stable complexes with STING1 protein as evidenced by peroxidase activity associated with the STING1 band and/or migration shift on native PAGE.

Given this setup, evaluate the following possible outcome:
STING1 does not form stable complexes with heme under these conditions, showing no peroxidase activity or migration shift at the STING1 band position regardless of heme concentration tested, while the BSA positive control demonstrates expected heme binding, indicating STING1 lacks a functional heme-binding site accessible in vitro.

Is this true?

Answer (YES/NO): NO